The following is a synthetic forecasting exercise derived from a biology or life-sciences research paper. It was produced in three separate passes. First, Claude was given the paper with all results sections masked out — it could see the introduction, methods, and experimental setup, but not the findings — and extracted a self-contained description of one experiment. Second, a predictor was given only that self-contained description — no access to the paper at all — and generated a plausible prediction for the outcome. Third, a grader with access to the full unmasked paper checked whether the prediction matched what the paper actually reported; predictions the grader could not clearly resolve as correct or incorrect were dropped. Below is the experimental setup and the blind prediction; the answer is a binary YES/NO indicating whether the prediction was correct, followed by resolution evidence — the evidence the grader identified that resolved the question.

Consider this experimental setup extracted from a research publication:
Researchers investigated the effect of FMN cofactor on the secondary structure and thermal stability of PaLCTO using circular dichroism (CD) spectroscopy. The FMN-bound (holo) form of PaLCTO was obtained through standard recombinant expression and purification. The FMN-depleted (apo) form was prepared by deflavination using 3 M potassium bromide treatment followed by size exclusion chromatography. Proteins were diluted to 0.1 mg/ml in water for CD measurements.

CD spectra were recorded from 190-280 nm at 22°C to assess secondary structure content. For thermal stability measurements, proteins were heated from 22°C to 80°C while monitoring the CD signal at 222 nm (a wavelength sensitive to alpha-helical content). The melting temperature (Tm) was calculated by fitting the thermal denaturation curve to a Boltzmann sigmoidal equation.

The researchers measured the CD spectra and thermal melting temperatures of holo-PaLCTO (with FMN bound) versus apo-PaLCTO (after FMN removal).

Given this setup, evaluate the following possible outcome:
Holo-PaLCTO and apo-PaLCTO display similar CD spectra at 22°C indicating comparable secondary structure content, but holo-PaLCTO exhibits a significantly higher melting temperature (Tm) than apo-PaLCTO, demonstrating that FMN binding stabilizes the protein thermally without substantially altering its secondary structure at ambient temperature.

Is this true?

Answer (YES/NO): NO